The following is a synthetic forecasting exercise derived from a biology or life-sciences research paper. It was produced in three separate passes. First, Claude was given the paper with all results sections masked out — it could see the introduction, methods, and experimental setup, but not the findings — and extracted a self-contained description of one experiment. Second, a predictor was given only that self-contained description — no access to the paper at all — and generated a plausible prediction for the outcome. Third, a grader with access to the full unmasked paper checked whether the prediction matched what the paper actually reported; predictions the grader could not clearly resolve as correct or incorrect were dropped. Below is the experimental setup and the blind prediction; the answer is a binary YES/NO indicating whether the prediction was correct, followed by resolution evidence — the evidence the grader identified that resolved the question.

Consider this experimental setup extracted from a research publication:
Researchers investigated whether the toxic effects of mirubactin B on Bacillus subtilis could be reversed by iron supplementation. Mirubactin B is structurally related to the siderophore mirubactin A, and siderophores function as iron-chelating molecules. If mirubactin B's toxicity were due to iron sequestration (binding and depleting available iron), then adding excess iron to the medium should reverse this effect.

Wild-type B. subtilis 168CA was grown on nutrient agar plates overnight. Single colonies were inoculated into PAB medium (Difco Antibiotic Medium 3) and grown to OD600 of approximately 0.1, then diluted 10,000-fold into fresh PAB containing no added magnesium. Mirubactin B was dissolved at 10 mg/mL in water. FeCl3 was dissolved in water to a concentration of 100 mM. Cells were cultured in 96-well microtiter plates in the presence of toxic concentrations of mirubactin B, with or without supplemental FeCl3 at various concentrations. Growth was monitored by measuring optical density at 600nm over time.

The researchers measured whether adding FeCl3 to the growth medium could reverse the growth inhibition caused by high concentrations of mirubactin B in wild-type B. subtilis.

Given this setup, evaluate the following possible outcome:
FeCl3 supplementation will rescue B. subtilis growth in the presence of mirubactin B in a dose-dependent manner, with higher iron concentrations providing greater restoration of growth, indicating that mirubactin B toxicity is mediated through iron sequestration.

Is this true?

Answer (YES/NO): YES